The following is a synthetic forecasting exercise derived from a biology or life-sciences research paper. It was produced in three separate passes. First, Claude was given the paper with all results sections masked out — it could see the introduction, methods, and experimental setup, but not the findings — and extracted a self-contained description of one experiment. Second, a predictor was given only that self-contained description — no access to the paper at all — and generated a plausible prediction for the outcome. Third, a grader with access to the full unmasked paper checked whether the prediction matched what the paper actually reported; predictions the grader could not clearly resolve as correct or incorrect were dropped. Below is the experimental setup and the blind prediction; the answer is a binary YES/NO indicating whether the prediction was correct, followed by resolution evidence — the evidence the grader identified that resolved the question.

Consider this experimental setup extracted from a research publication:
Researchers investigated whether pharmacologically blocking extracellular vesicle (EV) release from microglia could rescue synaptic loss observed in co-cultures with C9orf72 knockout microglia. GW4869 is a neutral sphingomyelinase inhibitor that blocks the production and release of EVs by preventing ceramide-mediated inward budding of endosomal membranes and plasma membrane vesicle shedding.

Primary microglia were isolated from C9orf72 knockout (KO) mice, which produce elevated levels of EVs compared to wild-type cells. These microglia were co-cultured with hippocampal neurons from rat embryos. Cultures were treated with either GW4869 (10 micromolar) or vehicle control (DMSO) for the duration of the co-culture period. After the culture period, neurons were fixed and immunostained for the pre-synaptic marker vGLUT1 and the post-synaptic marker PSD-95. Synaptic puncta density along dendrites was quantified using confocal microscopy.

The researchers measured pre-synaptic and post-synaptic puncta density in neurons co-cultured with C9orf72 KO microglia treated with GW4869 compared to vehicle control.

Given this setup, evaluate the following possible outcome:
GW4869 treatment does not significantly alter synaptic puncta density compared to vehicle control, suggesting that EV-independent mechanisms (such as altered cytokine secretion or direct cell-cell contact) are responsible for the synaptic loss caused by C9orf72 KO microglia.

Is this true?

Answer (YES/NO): NO